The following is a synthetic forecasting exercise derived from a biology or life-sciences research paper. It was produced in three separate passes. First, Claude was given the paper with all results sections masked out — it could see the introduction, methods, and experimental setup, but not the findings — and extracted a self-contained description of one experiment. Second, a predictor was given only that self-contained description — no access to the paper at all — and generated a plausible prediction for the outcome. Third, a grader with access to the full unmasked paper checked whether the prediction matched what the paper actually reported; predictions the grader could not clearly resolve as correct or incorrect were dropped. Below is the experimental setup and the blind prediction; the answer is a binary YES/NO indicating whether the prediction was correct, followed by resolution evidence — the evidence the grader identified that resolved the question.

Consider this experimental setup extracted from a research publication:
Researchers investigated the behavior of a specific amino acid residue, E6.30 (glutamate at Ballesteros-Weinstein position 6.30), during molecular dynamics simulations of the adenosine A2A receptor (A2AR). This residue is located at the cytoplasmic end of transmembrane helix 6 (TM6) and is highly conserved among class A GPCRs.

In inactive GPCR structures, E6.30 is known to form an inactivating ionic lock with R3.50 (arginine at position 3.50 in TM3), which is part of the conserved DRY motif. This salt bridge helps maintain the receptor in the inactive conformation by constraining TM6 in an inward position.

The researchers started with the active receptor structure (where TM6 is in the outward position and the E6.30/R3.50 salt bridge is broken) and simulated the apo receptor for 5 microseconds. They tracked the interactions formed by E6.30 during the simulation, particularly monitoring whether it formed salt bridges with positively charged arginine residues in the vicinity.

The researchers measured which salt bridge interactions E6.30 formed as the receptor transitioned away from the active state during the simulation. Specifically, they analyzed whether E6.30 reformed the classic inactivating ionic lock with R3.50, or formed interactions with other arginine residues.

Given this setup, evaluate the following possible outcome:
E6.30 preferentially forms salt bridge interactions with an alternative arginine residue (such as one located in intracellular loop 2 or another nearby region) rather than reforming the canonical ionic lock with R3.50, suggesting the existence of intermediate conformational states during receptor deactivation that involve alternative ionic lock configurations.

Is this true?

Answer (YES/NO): YES